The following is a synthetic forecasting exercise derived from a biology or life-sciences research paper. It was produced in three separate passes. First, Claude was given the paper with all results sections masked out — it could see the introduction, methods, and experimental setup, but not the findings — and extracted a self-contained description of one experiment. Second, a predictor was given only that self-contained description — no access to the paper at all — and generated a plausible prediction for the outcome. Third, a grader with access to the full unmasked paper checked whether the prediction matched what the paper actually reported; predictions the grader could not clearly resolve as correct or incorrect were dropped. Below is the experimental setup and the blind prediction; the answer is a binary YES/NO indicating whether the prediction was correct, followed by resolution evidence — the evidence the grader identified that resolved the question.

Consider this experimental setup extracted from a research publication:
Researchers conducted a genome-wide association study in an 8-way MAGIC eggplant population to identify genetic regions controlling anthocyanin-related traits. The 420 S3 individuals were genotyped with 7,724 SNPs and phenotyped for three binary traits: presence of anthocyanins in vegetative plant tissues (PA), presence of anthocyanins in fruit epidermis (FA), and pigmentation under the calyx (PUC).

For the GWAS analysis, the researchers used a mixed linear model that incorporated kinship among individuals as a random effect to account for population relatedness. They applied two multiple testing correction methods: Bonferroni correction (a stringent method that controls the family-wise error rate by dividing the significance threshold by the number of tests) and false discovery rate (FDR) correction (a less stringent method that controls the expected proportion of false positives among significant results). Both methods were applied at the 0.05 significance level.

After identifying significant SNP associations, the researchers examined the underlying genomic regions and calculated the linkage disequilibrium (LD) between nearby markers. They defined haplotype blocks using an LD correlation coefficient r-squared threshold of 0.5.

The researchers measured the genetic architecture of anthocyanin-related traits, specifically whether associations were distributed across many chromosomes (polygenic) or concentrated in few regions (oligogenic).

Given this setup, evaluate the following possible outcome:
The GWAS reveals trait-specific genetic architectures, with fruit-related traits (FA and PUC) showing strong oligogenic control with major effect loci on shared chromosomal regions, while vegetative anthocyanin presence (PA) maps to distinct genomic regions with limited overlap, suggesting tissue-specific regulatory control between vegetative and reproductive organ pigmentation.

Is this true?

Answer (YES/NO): NO